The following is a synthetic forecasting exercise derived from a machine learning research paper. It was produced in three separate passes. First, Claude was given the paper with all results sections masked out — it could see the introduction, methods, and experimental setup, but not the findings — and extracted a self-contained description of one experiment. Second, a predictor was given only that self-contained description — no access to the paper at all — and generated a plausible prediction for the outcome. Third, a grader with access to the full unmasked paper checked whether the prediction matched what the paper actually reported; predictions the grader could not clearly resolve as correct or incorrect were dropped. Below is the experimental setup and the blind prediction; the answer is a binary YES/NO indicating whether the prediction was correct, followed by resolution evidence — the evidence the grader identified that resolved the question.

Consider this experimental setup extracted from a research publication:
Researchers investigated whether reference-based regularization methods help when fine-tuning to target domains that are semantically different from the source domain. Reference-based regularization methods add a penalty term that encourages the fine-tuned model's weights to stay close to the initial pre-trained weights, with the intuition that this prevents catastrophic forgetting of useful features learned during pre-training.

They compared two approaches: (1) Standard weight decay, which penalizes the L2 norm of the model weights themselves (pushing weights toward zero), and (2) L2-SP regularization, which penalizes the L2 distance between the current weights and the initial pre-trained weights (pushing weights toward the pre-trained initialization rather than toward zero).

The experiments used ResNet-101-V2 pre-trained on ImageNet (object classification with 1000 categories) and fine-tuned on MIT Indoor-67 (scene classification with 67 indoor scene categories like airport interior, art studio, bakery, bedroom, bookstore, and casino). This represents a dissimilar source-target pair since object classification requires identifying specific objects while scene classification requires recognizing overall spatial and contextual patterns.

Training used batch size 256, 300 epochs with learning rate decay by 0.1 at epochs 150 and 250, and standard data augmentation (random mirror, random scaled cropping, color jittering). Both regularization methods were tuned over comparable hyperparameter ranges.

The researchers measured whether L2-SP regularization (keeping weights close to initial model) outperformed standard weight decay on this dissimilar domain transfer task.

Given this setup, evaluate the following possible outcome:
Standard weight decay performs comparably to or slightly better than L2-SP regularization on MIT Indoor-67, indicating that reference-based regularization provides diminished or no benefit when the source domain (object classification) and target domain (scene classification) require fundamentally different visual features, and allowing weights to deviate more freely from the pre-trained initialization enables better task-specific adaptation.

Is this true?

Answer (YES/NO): NO